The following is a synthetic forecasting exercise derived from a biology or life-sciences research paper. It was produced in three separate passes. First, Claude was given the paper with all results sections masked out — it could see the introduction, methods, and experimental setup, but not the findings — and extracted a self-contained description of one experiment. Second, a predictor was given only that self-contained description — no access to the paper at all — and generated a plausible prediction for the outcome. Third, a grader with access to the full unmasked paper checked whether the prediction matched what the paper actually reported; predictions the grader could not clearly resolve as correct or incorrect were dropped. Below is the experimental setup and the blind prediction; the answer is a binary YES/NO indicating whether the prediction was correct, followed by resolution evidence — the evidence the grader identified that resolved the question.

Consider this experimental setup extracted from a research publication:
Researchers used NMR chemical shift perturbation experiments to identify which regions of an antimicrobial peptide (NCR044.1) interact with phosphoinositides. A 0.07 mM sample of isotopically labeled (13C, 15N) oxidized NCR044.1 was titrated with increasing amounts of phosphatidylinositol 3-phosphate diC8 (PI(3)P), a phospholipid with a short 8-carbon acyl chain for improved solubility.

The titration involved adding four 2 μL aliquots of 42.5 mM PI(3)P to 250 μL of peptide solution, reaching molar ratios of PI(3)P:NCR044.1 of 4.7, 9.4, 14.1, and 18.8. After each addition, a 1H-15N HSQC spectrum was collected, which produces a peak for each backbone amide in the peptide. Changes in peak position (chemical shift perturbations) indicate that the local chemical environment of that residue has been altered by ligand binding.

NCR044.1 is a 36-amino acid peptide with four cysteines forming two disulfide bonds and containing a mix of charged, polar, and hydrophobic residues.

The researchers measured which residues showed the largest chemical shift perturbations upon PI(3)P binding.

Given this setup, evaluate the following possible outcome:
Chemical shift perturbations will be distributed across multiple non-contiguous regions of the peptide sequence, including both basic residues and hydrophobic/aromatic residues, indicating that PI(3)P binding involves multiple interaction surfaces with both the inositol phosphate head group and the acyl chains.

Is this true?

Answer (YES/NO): NO